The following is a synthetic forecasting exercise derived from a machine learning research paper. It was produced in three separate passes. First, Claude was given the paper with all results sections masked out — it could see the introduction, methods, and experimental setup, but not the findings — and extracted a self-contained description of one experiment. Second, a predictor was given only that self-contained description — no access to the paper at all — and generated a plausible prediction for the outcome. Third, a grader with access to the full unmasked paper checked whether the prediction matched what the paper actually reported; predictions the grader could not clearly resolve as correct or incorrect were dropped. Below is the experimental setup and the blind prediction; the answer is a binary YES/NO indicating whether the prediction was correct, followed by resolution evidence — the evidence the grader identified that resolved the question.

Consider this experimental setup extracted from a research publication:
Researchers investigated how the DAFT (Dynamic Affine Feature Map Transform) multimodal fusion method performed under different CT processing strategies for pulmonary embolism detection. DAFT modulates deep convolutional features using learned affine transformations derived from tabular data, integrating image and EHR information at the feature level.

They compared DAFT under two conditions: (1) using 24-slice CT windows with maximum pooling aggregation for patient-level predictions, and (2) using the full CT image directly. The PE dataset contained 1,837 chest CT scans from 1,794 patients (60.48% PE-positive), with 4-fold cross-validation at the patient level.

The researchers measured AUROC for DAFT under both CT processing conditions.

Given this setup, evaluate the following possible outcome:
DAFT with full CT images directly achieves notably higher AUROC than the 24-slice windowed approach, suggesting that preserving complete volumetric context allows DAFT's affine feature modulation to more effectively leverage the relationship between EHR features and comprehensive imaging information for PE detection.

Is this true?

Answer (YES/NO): NO